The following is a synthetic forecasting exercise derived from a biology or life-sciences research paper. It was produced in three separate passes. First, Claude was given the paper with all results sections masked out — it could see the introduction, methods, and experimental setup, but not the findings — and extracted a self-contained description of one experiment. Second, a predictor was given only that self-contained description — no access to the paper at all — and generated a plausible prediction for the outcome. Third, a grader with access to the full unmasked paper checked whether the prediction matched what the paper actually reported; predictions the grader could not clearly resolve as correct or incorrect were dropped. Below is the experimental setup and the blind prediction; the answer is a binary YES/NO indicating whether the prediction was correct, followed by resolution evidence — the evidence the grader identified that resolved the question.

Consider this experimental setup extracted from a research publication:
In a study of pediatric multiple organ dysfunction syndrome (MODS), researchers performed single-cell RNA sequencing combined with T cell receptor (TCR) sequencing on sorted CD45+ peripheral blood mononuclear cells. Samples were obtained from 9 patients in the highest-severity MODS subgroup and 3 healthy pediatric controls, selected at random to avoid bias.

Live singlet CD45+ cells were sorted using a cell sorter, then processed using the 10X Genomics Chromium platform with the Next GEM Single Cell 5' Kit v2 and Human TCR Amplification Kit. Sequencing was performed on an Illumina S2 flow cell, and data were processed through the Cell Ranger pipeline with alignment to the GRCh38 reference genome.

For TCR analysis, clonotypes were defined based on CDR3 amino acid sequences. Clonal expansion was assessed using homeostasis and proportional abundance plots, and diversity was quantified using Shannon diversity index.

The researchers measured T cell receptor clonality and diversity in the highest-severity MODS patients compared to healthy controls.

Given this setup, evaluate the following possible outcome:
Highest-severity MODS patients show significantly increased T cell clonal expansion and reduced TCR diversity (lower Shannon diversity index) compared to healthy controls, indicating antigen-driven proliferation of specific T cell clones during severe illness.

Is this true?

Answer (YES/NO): NO